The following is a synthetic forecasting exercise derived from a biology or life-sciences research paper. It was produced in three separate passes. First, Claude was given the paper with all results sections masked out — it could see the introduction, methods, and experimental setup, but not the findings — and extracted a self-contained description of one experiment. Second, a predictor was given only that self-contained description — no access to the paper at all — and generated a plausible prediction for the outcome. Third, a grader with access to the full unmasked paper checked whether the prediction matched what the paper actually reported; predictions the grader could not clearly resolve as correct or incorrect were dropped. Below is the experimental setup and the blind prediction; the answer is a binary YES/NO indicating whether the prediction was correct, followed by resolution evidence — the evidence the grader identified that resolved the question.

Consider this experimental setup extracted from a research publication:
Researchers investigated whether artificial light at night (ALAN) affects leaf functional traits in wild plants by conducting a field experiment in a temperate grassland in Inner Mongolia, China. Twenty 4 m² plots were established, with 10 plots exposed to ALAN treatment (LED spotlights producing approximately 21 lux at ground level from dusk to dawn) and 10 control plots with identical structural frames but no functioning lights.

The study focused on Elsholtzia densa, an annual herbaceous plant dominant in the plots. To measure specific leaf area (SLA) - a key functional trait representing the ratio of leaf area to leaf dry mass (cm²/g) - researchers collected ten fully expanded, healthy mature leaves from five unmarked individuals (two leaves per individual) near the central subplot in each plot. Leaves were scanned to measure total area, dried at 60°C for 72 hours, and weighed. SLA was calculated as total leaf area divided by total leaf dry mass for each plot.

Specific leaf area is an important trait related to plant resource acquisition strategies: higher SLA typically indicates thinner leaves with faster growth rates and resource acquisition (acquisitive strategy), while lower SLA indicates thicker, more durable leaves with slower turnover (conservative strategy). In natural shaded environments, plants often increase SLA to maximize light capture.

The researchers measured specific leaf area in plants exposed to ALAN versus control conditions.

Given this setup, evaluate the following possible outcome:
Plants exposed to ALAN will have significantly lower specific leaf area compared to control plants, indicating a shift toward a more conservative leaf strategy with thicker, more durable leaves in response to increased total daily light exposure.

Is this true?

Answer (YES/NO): NO